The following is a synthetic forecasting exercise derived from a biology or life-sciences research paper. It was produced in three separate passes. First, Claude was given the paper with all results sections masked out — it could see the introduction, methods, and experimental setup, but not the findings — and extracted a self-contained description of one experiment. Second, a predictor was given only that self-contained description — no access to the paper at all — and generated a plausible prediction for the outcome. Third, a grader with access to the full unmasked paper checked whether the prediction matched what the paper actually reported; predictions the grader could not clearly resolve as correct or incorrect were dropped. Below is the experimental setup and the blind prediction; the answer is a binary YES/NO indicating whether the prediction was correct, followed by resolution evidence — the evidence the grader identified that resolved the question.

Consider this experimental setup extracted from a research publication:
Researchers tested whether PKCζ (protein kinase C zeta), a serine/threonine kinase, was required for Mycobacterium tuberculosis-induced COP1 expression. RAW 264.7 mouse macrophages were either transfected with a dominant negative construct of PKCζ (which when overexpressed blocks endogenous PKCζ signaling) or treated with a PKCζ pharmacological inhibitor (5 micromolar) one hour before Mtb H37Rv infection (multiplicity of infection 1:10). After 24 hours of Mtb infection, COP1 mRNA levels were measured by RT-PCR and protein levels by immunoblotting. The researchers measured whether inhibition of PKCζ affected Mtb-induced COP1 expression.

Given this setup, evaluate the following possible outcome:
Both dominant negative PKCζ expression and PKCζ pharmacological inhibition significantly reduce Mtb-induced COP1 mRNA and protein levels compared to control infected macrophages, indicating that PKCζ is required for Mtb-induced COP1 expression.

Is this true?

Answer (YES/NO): YES